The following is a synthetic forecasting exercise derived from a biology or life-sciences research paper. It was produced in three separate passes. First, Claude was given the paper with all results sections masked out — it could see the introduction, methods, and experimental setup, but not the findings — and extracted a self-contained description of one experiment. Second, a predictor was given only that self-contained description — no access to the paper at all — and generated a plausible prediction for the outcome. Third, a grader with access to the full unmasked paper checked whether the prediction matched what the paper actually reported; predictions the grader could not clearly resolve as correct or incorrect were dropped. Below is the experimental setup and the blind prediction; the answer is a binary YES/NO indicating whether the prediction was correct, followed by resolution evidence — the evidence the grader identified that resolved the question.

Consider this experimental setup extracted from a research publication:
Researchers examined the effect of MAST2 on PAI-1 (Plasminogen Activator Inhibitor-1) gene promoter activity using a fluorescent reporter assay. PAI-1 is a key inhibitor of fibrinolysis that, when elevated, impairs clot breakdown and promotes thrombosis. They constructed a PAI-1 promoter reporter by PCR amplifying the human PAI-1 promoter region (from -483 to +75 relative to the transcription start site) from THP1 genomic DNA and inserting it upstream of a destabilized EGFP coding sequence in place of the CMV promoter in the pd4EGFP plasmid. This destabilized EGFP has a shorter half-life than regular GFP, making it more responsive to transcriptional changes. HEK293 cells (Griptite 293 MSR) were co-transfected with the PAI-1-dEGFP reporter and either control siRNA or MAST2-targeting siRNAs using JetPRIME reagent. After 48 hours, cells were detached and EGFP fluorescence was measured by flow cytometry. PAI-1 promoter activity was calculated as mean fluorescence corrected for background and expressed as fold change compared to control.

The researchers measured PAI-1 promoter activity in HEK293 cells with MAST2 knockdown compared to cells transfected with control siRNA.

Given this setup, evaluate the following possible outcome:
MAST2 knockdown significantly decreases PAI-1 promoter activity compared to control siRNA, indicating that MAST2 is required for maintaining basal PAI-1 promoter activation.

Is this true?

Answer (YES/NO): YES